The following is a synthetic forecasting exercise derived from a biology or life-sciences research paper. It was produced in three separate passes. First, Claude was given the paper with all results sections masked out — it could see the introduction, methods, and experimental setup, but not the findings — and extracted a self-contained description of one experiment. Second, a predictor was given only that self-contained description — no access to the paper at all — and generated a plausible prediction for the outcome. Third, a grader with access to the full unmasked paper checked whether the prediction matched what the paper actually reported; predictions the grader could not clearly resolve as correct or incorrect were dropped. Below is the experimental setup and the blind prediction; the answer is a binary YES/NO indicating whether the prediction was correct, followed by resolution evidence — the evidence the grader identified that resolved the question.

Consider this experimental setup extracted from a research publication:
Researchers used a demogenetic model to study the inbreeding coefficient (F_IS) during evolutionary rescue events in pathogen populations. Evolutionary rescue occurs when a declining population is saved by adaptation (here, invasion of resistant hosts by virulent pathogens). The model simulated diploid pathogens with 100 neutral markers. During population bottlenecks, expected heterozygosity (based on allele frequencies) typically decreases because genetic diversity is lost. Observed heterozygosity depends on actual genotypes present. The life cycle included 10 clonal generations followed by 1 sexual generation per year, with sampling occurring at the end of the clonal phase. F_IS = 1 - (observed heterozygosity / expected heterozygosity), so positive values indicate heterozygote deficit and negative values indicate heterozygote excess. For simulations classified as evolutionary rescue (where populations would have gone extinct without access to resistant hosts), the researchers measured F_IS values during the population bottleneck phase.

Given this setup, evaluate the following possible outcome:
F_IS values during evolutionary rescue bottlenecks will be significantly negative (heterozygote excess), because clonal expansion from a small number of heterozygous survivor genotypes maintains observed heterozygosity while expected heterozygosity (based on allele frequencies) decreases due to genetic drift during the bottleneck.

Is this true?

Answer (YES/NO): YES